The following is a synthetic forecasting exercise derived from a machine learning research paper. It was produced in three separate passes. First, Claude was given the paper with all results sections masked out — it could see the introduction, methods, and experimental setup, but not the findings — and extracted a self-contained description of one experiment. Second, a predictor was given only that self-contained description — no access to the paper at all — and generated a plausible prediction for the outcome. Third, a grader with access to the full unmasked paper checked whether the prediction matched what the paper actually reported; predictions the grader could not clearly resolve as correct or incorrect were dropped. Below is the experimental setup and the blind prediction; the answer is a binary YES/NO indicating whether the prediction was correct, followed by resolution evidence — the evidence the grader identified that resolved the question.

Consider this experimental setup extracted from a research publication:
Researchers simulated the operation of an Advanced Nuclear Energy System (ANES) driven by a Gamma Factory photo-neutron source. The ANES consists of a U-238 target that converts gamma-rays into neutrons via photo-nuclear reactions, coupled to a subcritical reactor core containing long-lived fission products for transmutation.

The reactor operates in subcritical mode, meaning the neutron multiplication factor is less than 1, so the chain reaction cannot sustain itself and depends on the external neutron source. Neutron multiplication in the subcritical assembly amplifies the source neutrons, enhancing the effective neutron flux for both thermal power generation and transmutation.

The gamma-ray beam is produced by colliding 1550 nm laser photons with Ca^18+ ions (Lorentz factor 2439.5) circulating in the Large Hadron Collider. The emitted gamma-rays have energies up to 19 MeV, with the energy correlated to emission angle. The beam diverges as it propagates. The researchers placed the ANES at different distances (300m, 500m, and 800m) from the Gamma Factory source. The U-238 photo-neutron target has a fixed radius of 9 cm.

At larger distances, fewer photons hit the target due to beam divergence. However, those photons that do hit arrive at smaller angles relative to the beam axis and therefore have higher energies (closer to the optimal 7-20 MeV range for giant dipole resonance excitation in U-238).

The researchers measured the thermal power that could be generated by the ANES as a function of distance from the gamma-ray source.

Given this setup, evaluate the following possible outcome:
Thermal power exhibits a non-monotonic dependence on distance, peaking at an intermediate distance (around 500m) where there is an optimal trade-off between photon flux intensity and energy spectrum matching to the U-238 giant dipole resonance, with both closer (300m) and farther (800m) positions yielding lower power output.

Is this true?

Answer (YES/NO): NO